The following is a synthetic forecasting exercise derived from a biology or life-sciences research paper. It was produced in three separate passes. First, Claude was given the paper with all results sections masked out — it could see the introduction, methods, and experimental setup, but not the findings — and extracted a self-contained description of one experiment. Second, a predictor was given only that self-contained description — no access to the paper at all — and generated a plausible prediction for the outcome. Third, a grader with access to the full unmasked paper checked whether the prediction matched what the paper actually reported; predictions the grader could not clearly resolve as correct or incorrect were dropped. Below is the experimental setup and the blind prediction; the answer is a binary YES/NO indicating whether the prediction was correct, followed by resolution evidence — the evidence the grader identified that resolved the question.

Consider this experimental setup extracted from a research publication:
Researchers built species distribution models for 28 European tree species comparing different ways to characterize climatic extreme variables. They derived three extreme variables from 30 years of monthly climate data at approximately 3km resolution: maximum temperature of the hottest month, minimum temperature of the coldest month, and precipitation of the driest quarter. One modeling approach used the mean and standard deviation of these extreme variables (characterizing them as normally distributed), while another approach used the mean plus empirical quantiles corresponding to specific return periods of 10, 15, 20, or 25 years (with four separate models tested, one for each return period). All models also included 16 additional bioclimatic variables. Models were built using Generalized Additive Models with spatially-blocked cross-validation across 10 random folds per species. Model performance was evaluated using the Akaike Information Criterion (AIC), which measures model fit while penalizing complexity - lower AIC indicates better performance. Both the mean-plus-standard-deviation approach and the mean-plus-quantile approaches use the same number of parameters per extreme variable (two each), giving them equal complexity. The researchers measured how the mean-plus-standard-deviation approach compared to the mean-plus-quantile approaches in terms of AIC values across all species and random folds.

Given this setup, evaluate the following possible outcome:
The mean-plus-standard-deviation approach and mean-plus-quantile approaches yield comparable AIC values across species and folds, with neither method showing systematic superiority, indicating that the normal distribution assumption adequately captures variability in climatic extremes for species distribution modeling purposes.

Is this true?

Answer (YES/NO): NO